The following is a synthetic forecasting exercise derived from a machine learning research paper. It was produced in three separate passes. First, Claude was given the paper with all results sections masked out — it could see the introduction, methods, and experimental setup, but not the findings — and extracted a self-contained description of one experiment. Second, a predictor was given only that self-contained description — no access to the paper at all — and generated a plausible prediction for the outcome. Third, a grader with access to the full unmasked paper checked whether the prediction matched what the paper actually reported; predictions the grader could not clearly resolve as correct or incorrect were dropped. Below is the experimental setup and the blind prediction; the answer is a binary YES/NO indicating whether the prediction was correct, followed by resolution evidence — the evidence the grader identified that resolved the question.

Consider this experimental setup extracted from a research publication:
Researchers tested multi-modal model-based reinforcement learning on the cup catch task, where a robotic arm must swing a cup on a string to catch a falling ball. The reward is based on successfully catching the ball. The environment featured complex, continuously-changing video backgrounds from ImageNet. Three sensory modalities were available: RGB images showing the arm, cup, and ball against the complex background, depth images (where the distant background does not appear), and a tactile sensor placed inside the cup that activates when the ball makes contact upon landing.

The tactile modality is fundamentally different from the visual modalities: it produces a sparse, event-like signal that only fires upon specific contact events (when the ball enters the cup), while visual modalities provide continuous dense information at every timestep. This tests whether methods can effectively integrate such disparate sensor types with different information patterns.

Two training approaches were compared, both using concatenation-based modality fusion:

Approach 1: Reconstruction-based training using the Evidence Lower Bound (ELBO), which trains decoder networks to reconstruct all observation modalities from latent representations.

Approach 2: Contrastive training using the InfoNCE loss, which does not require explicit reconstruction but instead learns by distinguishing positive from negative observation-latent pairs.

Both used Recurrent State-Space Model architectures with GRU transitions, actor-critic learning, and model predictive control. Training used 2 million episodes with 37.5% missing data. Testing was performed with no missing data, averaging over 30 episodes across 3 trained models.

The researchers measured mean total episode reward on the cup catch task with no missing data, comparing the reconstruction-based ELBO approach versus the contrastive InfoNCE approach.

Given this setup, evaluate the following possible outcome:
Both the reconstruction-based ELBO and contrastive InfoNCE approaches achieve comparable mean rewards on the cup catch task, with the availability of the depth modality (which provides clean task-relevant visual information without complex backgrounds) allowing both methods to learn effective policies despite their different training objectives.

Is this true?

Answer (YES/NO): NO